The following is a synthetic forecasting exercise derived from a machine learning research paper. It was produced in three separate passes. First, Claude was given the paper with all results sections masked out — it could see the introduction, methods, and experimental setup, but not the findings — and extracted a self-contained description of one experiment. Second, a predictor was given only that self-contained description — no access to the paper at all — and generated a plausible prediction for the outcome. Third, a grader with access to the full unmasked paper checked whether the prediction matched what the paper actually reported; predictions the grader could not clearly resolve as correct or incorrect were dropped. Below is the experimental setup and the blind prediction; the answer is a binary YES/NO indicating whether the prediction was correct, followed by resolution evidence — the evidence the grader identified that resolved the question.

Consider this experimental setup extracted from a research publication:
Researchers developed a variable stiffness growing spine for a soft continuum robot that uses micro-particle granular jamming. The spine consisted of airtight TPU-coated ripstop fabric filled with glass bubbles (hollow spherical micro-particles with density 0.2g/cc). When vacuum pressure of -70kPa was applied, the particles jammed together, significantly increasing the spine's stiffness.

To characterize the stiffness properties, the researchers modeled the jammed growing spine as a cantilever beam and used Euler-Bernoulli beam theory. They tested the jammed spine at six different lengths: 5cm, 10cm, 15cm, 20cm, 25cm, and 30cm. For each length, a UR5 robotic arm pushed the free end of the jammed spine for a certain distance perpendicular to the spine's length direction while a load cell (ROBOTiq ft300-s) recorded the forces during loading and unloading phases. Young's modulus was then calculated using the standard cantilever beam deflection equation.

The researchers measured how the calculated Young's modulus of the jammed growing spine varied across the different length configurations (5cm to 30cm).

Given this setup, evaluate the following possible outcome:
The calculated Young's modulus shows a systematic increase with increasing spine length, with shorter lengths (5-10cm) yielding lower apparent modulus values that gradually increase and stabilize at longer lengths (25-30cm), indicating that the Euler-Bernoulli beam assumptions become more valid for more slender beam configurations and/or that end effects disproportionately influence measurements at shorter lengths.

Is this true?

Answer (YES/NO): NO